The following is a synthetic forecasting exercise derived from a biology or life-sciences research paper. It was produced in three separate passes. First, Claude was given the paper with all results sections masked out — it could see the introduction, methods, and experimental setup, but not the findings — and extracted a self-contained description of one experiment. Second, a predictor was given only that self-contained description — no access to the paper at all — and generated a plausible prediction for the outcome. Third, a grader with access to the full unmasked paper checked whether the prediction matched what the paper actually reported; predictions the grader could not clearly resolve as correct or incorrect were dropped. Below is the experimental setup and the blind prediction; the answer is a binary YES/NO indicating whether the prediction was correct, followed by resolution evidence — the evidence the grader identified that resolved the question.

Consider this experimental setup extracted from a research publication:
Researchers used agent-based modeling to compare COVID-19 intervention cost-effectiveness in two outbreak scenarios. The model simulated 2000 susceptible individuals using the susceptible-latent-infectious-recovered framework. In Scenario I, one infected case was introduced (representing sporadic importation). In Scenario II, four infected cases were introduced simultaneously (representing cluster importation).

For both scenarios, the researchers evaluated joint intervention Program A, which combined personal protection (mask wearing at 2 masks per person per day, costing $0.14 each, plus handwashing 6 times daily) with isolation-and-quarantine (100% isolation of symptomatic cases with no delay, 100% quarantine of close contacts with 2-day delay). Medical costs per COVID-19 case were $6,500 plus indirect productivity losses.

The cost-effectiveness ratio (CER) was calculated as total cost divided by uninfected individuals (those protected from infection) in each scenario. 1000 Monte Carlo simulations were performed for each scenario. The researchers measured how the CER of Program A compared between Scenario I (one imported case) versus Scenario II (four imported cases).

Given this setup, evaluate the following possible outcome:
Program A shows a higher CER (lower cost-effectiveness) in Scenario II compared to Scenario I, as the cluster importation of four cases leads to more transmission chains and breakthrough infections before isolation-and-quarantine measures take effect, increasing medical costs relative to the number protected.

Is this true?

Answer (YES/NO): YES